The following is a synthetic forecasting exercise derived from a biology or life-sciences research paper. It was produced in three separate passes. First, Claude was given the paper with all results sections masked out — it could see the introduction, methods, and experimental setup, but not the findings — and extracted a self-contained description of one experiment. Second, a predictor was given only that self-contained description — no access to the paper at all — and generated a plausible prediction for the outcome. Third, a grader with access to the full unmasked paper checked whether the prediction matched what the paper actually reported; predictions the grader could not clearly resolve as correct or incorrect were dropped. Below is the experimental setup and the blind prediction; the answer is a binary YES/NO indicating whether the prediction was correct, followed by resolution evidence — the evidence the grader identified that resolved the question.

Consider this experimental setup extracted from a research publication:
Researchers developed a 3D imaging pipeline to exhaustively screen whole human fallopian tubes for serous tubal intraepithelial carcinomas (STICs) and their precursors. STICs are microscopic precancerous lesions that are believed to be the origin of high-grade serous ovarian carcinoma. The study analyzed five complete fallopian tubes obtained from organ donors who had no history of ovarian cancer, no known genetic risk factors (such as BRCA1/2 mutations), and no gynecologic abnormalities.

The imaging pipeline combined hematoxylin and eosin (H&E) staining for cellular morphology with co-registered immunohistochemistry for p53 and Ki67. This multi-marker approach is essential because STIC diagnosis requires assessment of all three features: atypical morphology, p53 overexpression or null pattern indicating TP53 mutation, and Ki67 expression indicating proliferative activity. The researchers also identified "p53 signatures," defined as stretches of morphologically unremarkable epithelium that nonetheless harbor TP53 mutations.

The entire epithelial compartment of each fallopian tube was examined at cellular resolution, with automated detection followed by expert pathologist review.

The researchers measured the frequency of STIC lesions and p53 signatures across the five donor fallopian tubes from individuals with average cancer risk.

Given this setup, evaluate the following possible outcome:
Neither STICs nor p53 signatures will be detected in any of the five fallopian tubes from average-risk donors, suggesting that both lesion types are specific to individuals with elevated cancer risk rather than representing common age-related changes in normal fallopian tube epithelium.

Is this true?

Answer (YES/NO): NO